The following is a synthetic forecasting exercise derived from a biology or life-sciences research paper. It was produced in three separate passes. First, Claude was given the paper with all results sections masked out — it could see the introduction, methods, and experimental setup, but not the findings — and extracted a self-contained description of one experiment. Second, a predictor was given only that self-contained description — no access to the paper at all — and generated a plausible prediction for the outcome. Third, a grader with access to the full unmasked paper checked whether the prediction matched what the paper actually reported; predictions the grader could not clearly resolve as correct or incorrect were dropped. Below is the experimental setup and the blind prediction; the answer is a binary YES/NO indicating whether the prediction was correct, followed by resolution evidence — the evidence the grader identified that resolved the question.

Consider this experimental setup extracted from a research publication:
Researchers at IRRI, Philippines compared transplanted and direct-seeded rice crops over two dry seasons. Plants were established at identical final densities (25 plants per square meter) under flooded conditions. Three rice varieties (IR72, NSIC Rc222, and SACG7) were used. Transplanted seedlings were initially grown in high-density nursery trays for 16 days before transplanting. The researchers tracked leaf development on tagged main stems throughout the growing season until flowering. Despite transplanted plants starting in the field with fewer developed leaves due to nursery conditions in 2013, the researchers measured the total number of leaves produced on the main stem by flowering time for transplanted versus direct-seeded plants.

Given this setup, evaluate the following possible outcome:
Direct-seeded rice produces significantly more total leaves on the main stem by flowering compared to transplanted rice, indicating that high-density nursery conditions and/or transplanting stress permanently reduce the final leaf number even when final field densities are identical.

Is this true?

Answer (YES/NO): NO